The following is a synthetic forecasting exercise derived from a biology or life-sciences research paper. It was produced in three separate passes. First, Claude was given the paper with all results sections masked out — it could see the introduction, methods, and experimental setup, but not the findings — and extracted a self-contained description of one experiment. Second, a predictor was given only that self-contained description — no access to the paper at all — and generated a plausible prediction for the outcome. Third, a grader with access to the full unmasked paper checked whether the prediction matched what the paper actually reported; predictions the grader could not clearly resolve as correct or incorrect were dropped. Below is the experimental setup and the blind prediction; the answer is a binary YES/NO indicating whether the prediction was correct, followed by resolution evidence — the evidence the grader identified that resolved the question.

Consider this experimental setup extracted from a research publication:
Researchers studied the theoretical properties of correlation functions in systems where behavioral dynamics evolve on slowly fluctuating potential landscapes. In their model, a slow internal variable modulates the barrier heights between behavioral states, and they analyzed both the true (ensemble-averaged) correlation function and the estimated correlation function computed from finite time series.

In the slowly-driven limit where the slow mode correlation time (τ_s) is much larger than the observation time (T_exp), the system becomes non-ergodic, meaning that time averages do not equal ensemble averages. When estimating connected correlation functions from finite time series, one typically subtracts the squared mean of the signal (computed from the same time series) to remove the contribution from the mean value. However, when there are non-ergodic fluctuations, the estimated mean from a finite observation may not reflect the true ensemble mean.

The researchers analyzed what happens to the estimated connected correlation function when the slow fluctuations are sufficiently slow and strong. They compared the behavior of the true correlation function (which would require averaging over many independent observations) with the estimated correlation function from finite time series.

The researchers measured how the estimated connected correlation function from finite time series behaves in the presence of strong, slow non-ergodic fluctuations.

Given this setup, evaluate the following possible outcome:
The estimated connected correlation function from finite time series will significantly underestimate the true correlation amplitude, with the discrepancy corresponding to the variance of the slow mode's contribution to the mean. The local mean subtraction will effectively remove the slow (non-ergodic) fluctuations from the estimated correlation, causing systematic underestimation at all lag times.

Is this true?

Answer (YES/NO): NO